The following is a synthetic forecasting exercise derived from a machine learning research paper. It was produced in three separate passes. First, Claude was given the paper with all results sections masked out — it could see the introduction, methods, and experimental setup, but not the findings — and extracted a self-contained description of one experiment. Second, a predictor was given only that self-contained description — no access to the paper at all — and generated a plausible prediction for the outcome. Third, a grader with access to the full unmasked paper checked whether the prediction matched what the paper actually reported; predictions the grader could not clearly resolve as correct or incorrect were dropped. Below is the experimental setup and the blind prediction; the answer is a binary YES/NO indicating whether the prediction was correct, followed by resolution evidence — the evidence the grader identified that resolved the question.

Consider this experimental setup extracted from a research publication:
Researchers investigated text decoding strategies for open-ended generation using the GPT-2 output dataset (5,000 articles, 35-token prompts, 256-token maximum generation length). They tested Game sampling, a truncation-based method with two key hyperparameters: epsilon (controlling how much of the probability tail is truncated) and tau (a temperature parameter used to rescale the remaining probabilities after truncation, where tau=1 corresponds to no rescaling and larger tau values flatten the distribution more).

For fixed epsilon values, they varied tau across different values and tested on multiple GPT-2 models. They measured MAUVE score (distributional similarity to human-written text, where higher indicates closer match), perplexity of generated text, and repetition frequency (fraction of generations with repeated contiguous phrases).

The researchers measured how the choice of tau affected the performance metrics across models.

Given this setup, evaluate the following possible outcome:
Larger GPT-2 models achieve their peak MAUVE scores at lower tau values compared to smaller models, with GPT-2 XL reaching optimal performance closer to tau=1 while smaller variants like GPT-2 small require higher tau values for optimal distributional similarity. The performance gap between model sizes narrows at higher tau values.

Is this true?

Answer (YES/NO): NO